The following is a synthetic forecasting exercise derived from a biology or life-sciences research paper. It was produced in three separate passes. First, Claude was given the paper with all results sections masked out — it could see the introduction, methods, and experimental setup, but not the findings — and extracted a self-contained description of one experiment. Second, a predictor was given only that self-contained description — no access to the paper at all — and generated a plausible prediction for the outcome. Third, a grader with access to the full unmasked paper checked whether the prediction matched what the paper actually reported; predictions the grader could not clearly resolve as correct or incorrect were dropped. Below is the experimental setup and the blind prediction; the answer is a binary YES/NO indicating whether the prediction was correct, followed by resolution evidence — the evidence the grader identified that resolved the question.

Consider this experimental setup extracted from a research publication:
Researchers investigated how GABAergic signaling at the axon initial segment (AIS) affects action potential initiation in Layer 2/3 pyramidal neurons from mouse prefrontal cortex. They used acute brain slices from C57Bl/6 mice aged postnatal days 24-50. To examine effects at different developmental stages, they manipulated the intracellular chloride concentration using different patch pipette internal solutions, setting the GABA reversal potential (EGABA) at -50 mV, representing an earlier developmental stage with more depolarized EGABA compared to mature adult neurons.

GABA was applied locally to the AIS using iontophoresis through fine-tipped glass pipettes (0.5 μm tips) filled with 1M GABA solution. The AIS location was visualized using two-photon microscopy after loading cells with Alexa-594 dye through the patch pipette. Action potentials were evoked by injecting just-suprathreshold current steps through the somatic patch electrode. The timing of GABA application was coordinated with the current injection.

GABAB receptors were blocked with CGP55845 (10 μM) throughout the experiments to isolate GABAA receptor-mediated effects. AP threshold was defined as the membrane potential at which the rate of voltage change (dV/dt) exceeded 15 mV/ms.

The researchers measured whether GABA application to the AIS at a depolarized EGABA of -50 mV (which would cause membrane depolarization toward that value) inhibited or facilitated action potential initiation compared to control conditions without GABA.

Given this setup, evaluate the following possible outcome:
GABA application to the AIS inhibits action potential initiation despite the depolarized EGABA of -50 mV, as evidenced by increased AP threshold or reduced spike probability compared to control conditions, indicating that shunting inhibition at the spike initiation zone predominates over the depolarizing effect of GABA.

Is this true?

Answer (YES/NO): YES